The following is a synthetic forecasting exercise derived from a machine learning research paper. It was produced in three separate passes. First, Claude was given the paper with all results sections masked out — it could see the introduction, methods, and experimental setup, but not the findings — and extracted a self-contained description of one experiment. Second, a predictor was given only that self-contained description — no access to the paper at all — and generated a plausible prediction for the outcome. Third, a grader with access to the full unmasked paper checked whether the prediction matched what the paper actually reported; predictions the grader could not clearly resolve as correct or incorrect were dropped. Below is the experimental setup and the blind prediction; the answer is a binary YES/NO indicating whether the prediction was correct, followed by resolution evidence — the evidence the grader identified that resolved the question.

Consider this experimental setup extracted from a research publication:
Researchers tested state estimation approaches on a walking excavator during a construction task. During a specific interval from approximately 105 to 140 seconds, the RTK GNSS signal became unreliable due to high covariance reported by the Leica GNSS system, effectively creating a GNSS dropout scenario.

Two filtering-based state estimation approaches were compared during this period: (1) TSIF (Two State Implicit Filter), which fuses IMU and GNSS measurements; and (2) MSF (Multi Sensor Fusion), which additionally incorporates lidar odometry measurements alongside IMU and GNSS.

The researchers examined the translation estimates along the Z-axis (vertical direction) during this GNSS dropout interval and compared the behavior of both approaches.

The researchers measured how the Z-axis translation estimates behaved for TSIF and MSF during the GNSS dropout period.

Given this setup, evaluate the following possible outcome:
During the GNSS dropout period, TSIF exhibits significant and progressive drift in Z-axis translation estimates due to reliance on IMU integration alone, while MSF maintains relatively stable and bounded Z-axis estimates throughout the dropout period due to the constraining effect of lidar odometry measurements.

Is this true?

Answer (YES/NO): NO